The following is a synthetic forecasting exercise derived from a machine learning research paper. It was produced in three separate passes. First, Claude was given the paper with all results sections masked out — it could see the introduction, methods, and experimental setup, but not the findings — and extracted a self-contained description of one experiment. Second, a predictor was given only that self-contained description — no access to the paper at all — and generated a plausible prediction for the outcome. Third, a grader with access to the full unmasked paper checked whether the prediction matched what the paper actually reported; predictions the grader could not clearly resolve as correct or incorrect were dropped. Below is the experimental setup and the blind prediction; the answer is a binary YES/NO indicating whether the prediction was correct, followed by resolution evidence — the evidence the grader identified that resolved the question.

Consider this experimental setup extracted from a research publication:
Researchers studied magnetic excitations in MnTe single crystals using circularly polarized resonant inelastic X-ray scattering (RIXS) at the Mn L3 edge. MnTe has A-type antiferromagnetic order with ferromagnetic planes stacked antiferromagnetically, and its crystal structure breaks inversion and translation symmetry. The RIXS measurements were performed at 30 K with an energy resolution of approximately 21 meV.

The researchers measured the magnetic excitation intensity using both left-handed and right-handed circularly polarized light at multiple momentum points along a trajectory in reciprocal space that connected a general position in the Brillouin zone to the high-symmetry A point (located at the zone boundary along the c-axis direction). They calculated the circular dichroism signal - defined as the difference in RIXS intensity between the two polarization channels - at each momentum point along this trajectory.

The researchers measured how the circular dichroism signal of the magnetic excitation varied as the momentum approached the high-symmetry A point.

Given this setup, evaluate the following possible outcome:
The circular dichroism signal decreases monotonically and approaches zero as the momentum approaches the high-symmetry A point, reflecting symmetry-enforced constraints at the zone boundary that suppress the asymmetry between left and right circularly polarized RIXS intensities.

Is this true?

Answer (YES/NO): YES